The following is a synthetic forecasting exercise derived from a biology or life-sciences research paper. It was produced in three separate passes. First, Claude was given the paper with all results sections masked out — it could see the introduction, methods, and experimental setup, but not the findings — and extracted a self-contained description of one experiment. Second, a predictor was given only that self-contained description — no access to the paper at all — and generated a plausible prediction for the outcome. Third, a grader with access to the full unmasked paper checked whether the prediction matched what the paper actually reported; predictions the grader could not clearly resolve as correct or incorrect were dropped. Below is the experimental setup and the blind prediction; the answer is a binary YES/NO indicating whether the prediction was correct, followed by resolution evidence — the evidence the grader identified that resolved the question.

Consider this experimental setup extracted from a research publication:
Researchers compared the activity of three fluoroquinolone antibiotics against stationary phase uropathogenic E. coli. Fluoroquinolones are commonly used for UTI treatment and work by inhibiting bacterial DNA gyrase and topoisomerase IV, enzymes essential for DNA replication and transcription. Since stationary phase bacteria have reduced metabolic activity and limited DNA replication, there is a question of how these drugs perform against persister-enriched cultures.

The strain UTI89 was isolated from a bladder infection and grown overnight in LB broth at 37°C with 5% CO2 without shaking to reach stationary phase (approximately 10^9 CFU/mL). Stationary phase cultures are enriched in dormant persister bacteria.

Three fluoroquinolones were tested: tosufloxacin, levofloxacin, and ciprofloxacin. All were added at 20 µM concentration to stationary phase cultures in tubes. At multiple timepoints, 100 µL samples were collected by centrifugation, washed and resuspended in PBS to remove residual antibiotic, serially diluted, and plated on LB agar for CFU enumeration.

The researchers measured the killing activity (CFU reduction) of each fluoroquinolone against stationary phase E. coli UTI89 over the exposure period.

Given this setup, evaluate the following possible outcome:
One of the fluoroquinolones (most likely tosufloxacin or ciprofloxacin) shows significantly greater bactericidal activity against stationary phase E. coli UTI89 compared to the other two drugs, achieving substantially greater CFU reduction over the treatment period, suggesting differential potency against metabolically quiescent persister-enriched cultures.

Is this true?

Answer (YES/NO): YES